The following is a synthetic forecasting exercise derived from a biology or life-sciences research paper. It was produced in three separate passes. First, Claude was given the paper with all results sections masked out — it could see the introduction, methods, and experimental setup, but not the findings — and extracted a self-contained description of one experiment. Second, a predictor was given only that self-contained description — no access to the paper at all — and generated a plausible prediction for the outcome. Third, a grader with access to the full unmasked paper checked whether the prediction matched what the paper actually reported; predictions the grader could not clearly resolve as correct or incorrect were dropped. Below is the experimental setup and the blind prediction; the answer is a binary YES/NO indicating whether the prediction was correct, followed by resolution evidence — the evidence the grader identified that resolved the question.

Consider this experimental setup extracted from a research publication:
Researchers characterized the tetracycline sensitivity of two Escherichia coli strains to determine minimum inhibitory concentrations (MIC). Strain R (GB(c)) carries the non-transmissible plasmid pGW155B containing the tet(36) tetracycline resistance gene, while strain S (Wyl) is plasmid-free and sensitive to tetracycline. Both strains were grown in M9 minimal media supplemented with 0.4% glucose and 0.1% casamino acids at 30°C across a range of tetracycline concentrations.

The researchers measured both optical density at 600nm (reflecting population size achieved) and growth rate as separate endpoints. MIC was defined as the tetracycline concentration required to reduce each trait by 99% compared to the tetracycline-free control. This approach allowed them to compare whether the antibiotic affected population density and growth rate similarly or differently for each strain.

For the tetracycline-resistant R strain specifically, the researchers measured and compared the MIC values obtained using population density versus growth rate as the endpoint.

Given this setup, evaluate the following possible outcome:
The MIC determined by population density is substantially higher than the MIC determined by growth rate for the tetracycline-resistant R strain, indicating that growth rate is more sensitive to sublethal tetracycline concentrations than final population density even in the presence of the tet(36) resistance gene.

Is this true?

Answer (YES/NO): NO